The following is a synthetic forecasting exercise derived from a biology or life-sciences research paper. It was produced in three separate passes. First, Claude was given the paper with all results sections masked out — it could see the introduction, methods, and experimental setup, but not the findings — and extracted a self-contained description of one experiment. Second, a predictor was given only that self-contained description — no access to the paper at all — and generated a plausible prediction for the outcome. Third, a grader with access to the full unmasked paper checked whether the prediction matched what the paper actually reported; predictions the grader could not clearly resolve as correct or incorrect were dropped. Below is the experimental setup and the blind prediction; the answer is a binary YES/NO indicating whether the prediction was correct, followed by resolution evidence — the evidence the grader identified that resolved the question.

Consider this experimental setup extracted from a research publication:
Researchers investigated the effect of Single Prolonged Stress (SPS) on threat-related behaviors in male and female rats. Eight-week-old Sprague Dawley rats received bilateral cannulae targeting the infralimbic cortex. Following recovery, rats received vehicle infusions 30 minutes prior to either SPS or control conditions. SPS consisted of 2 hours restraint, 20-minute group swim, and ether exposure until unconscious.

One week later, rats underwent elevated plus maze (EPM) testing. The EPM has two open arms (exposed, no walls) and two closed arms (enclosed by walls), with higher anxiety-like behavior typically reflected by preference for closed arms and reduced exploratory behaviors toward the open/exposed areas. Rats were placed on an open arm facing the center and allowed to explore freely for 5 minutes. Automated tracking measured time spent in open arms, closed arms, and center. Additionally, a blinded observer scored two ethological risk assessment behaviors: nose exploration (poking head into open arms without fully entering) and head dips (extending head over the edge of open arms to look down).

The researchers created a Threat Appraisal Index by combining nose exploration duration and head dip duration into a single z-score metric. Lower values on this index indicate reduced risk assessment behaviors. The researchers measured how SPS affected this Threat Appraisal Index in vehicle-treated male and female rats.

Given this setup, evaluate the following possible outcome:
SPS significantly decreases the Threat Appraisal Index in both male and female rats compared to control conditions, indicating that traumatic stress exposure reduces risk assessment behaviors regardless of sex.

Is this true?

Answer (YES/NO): YES